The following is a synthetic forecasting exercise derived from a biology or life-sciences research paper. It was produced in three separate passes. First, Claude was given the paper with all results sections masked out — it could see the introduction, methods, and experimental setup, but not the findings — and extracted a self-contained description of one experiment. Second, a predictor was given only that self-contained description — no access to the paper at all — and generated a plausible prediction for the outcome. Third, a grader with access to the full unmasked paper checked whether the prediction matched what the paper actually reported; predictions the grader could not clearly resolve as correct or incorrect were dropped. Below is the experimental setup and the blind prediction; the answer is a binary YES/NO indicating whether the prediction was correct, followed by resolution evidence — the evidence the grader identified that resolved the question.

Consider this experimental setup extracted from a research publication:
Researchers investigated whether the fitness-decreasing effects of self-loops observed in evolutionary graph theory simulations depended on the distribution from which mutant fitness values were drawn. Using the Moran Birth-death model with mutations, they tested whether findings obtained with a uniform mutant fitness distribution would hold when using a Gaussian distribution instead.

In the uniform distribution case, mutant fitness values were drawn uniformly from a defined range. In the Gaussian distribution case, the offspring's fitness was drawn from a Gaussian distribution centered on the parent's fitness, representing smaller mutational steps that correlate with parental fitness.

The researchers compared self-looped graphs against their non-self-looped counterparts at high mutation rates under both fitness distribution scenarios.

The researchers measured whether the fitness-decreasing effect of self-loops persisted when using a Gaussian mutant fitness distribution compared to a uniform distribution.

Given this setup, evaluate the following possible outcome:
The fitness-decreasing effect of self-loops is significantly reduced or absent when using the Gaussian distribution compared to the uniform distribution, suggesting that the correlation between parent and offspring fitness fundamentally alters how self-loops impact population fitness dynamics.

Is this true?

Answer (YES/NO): NO